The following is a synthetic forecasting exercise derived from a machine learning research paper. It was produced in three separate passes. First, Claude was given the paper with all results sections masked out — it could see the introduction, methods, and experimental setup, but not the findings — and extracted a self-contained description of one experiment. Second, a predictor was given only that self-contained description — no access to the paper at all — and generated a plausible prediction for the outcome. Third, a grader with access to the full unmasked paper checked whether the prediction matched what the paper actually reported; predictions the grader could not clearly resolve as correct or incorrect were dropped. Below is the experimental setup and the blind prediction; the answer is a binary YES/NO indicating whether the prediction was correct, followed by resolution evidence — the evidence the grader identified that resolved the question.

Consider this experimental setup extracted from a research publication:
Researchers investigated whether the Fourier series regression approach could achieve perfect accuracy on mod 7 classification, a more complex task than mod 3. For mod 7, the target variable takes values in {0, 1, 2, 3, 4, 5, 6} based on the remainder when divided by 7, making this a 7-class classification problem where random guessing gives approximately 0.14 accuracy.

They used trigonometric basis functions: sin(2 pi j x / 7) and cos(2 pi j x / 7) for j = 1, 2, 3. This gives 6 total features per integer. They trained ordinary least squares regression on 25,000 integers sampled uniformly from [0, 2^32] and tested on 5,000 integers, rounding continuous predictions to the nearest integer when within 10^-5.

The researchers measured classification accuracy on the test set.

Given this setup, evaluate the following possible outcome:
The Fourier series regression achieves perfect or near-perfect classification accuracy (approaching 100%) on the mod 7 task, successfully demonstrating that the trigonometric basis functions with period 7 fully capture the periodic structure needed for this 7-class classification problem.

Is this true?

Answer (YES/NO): YES